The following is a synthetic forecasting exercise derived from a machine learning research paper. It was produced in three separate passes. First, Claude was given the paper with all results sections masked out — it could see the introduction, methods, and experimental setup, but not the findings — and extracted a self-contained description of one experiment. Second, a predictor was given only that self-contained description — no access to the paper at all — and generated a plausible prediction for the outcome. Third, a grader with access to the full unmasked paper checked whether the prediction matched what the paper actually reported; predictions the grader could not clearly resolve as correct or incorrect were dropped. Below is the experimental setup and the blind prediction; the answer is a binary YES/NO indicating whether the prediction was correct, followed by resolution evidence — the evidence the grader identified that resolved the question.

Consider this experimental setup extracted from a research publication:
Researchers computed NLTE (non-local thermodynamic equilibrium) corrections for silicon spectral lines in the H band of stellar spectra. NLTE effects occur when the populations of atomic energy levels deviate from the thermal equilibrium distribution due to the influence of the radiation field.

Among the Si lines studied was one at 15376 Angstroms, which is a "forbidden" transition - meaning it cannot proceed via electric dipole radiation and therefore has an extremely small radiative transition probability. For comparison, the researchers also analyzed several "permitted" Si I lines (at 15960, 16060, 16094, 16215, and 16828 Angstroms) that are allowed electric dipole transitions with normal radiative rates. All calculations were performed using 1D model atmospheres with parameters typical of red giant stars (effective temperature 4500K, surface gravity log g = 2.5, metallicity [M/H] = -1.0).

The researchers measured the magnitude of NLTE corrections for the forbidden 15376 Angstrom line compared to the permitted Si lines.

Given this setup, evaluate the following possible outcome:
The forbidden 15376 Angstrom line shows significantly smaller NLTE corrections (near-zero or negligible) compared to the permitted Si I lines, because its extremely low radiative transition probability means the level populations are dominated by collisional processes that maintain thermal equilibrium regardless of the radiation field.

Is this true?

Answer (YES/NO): YES